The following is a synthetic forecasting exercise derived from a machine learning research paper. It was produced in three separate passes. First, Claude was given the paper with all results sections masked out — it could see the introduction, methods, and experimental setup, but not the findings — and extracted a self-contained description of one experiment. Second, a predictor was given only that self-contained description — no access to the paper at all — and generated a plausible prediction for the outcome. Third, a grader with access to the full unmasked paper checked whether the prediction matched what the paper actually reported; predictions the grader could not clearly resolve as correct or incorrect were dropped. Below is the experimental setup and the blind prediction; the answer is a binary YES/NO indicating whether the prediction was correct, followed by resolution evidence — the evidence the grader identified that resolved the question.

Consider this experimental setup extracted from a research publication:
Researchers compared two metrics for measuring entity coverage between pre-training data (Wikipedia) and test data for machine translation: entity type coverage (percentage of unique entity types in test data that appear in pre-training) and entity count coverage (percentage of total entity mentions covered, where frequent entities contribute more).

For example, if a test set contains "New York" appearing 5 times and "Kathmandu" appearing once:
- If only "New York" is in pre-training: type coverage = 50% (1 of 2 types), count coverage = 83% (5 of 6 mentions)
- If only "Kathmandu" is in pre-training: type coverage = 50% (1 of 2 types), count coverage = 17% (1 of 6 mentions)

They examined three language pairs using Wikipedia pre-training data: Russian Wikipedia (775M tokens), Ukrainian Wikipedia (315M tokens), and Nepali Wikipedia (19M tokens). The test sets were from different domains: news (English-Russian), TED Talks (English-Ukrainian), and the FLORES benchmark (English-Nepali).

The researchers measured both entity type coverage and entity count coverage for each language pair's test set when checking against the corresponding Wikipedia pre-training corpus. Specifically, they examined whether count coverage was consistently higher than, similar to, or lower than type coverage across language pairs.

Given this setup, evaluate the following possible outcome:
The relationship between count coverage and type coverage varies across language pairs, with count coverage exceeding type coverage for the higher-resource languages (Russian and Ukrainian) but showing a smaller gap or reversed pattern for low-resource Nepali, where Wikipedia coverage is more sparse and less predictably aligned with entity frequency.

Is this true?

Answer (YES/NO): YES